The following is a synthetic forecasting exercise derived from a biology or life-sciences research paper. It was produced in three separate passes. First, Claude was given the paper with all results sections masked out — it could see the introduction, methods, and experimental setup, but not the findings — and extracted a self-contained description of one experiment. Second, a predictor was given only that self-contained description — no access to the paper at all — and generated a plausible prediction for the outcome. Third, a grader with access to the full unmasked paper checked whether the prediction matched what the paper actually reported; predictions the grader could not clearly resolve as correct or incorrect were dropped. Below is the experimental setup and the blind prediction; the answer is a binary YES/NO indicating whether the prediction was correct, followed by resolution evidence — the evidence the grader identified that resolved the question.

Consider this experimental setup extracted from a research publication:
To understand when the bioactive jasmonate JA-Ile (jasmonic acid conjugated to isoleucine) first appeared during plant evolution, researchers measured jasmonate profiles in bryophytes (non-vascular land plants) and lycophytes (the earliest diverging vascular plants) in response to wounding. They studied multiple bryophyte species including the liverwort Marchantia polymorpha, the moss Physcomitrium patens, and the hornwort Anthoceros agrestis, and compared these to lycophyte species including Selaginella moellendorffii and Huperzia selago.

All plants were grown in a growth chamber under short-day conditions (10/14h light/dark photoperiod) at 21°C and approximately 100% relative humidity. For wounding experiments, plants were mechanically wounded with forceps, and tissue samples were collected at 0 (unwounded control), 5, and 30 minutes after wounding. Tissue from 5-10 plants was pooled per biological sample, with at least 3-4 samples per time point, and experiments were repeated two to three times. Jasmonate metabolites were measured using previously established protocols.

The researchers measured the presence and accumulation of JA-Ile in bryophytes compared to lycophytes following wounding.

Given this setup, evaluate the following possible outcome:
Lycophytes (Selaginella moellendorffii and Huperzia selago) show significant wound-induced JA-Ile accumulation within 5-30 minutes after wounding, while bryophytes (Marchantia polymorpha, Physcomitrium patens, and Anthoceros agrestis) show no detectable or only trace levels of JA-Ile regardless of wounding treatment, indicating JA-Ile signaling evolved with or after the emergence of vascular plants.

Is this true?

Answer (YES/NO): NO